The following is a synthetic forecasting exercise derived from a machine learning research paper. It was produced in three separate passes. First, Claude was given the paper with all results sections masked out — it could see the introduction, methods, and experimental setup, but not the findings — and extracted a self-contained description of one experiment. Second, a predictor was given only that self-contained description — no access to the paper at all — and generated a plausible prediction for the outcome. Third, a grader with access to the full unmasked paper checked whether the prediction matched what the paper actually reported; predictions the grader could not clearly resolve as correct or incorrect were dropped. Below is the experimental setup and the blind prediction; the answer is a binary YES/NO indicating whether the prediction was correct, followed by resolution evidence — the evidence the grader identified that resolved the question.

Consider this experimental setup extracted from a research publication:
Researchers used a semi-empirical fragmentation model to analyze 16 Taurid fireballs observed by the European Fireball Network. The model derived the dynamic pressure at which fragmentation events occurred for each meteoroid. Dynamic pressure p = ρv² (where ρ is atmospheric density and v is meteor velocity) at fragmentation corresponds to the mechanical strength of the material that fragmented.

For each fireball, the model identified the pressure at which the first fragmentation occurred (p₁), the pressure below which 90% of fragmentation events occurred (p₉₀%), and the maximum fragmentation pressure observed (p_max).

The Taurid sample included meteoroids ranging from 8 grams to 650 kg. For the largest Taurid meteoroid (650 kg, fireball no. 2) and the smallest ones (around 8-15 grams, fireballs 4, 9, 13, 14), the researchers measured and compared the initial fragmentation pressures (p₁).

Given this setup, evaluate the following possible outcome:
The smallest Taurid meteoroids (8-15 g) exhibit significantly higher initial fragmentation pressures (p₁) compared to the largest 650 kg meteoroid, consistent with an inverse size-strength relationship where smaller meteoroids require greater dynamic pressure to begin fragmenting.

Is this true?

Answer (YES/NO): YES